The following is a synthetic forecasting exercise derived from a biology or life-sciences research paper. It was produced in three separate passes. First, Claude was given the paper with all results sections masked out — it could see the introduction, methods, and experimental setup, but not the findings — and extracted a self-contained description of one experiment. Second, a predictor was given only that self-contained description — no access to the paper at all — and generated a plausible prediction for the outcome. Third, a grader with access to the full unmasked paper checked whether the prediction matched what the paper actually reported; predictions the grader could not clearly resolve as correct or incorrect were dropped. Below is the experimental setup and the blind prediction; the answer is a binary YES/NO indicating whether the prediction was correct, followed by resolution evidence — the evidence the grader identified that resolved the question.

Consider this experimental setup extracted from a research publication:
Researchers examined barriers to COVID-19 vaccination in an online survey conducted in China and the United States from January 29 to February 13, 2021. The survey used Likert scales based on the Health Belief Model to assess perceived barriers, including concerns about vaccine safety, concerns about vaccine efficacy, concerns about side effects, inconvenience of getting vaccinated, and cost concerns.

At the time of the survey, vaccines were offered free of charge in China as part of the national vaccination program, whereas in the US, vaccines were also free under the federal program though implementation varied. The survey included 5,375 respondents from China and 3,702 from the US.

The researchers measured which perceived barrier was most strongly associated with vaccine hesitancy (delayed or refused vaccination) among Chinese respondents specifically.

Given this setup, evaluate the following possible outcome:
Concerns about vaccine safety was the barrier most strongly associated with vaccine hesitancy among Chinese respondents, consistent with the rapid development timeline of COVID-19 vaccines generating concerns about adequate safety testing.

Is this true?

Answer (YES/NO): NO